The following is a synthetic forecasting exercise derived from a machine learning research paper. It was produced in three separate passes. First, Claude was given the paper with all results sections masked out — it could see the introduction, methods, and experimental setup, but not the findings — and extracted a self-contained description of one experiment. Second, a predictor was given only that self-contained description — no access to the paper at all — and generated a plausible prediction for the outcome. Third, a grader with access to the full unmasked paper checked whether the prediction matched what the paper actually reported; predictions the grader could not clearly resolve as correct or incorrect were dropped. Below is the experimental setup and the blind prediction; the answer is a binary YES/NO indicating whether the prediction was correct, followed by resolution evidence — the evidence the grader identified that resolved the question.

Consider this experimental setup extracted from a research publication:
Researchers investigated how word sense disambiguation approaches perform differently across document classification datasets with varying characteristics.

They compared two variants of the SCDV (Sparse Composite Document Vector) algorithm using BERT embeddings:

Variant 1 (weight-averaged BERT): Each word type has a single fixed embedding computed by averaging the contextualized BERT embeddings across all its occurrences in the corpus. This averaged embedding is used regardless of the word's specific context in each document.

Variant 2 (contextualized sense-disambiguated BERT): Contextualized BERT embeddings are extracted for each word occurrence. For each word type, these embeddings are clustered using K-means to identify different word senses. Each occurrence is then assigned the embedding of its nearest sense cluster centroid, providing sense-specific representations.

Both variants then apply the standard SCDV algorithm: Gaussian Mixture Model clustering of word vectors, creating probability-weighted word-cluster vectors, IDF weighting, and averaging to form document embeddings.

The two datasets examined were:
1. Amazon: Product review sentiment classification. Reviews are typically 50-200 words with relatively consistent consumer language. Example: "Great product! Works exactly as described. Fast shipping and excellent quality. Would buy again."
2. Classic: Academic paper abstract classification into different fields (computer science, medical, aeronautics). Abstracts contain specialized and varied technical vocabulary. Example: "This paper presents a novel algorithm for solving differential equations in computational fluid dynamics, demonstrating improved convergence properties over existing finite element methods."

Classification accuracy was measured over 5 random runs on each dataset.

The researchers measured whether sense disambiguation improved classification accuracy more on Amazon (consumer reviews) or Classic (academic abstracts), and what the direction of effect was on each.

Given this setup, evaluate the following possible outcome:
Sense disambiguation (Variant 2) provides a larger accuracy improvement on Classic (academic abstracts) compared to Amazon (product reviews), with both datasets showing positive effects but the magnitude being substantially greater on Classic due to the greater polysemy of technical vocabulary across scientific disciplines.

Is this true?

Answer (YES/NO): NO